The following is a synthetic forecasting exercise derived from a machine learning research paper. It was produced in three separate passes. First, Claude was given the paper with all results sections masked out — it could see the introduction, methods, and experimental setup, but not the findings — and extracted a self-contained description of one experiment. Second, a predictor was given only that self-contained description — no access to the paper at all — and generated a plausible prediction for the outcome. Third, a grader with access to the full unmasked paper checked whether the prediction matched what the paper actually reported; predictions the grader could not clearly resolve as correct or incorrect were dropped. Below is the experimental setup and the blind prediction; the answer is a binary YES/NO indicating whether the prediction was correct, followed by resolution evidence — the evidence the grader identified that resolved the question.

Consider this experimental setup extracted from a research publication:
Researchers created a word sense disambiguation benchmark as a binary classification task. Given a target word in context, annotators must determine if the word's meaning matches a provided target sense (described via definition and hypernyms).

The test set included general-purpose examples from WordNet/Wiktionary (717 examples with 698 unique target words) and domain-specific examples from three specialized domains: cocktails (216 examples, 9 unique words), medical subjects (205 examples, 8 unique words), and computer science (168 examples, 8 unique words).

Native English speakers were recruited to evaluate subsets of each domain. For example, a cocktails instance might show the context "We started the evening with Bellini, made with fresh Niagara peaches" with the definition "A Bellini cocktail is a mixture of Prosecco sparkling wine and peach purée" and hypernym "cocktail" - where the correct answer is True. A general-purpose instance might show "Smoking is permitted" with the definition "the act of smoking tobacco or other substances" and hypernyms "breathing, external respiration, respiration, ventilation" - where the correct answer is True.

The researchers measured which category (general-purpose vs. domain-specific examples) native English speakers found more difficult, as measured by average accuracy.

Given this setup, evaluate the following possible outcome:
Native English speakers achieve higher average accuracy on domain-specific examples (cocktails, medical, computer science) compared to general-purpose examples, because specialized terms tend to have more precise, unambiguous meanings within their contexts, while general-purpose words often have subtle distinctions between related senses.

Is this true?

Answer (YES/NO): YES